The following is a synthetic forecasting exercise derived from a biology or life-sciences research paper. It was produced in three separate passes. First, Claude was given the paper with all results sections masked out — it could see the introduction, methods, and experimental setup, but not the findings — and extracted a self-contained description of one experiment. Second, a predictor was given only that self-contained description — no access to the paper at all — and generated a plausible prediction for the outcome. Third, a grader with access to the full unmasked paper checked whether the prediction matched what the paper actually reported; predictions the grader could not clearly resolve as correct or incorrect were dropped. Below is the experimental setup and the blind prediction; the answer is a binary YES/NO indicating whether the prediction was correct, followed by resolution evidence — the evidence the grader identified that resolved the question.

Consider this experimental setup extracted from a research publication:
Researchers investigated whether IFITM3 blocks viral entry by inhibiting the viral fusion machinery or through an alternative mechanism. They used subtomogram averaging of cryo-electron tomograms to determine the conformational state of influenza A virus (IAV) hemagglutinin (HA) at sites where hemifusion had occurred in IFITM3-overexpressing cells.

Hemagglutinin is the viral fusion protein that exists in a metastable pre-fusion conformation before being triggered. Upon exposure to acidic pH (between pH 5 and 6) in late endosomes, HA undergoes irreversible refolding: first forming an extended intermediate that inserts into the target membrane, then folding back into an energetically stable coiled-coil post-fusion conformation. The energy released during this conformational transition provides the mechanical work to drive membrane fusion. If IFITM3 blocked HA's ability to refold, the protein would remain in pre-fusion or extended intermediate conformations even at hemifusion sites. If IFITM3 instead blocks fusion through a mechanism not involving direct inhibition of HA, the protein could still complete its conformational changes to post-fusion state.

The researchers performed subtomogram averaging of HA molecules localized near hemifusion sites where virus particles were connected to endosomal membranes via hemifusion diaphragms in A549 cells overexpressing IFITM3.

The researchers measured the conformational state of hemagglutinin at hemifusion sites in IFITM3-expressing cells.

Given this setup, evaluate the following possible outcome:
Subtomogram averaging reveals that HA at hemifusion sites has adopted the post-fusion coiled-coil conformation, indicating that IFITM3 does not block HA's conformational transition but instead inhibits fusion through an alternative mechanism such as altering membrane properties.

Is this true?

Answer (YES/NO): YES